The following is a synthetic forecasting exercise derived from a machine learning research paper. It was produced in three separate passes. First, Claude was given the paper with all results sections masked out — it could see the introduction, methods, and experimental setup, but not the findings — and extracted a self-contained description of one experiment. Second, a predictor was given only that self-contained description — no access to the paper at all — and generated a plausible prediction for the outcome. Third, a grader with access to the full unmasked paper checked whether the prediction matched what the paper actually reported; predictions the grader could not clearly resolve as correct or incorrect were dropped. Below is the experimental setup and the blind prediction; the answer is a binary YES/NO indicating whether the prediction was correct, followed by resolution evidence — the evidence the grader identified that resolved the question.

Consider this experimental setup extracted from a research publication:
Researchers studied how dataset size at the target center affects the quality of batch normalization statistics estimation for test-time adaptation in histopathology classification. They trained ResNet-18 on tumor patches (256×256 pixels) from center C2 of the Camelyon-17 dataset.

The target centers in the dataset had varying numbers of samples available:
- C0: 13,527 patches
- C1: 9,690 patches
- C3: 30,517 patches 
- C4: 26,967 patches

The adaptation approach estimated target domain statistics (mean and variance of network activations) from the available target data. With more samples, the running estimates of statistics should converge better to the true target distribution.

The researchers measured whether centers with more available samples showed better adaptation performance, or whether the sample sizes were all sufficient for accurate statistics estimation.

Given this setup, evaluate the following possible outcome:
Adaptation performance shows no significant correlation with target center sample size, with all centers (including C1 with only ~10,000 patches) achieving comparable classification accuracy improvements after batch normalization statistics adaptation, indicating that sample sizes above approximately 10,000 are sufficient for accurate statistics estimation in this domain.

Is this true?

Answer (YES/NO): NO